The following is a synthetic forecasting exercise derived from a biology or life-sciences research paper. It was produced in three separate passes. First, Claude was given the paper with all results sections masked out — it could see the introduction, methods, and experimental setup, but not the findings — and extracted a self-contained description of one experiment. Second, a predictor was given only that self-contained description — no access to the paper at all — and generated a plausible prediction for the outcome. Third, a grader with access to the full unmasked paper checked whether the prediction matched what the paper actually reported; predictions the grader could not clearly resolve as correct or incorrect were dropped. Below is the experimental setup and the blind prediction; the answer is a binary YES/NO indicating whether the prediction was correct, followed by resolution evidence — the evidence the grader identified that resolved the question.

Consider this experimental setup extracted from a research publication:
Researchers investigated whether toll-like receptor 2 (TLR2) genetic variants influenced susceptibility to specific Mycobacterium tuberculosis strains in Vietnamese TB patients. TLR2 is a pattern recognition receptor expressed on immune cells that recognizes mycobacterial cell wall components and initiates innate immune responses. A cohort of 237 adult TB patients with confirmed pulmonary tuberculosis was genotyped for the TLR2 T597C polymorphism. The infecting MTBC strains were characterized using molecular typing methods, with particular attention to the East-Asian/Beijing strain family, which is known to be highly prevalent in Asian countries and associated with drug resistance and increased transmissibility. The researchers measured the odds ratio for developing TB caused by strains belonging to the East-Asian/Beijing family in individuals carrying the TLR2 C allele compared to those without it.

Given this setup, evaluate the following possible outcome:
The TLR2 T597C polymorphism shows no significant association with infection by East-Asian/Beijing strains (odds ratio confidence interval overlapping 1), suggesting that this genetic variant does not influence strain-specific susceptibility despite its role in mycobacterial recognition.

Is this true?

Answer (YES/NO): NO